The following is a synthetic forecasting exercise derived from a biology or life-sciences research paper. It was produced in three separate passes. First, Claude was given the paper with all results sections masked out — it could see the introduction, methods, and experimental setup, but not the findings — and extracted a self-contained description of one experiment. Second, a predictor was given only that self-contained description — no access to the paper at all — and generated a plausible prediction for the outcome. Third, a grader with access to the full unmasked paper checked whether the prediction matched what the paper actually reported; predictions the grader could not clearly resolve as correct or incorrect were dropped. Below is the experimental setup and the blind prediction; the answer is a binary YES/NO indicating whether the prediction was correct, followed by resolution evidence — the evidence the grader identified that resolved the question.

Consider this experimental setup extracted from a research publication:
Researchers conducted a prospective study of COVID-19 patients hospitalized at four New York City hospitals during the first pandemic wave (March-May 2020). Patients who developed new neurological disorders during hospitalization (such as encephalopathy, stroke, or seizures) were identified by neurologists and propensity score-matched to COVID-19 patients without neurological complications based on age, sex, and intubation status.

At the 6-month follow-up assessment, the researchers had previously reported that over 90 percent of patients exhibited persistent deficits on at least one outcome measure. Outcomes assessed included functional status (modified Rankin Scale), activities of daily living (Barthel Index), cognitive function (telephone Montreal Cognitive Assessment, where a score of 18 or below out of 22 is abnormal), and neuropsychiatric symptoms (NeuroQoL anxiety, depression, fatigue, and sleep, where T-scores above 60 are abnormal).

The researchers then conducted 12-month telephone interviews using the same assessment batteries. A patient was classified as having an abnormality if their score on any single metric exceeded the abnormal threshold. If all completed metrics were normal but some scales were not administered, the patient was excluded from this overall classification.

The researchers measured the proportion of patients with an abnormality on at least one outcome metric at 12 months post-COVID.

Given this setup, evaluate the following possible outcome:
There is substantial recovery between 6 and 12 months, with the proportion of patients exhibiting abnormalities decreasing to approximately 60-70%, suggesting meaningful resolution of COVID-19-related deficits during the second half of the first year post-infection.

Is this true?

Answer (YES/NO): NO